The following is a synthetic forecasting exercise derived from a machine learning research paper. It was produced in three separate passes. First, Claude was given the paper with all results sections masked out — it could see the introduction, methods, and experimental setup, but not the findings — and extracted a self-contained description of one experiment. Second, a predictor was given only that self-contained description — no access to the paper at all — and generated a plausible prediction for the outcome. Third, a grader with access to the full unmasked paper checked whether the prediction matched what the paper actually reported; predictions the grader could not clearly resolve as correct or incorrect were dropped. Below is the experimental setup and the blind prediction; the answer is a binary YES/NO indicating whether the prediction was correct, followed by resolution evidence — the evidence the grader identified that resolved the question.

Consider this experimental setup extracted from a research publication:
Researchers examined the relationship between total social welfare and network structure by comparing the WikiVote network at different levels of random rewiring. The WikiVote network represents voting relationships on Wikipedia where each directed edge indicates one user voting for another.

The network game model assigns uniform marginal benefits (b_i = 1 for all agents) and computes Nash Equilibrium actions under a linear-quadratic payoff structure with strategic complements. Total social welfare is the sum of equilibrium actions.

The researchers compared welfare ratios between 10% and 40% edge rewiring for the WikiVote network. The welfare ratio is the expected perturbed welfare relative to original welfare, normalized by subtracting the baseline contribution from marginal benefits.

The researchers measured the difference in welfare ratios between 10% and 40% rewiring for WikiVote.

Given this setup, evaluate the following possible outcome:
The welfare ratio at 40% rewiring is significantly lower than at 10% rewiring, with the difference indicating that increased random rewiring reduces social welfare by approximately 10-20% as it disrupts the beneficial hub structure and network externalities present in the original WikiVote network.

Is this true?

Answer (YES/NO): NO